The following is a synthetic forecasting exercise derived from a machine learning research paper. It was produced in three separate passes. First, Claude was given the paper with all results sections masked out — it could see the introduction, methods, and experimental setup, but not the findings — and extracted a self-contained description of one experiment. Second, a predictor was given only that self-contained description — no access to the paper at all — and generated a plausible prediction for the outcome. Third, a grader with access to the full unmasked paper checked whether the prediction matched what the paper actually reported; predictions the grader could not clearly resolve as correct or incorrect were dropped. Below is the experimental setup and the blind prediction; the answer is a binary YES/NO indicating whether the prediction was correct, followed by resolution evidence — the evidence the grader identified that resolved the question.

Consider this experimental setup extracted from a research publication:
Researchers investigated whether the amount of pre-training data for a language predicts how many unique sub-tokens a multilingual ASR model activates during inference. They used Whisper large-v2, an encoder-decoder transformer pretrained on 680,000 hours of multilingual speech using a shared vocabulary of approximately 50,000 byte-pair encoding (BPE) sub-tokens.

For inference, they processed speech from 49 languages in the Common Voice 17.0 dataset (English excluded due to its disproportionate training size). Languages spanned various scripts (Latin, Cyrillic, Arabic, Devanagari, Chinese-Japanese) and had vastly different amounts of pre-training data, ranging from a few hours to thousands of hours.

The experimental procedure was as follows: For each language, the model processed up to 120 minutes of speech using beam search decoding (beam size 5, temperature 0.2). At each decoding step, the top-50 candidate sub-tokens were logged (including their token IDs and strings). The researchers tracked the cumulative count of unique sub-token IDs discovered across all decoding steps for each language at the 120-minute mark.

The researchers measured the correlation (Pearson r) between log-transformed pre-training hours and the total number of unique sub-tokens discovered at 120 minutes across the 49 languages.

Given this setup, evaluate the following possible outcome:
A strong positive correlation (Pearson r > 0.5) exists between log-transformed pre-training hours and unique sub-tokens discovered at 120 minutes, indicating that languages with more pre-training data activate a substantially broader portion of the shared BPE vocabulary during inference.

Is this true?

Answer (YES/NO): NO